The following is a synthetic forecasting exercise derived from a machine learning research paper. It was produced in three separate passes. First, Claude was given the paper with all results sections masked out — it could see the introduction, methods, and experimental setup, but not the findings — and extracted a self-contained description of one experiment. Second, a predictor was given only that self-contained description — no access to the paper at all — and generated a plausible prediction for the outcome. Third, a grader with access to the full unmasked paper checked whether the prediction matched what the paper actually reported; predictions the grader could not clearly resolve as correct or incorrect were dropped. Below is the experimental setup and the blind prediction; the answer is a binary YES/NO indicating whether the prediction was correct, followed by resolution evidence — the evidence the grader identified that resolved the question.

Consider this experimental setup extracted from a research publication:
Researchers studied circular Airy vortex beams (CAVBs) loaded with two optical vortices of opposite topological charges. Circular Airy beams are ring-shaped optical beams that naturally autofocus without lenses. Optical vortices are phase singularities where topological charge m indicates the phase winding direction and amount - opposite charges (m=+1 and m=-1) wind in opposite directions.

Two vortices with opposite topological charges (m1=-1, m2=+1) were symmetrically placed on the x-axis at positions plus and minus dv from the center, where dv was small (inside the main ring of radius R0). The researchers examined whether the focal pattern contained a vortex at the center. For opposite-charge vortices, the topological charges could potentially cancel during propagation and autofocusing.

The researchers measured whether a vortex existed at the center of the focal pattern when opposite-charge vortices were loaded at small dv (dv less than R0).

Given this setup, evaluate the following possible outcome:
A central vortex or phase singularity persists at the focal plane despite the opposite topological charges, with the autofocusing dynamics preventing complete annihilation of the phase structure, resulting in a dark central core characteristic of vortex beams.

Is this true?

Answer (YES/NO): NO